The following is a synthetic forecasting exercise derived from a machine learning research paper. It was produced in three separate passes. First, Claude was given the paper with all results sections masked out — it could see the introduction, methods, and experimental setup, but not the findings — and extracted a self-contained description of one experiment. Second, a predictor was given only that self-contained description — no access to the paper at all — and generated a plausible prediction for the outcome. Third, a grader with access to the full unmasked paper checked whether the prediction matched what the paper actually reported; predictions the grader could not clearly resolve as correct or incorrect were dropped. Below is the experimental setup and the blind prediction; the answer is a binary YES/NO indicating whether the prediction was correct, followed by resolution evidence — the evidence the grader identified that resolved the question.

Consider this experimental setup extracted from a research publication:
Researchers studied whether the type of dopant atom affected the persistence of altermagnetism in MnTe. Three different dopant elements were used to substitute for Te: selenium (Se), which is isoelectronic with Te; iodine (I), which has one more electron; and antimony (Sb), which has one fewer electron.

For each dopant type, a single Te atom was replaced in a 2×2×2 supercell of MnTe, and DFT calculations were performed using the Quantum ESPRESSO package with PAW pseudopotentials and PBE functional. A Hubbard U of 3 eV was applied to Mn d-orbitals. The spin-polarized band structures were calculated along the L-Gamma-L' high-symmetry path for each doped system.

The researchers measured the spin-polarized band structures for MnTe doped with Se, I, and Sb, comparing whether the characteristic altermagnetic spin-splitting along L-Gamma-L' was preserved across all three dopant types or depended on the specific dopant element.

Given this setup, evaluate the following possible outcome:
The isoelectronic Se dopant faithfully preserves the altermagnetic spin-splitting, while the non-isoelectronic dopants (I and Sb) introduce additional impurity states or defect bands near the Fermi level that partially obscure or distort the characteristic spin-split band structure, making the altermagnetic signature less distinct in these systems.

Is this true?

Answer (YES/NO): NO